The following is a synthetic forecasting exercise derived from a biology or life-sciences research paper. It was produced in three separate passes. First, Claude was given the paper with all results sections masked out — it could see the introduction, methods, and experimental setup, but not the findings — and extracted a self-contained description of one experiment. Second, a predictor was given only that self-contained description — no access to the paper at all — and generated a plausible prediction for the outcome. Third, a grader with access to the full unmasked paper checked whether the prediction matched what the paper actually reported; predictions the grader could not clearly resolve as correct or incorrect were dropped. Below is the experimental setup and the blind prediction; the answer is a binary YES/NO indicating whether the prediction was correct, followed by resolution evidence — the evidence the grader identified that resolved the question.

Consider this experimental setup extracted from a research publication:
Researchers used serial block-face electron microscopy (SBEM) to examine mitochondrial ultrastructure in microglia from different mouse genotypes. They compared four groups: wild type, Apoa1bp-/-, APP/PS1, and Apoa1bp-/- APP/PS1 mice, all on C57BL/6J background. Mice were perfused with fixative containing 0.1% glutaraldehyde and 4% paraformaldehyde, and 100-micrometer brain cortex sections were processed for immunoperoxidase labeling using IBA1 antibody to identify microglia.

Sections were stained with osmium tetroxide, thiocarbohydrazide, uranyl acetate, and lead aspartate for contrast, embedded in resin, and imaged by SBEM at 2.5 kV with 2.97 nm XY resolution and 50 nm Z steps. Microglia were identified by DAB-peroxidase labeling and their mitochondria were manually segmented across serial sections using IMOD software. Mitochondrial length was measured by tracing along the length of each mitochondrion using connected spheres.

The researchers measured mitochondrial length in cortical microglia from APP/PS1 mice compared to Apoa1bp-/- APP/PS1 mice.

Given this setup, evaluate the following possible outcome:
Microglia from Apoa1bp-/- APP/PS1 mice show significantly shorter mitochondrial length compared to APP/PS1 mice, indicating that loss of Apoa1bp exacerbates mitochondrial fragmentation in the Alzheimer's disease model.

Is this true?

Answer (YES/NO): NO